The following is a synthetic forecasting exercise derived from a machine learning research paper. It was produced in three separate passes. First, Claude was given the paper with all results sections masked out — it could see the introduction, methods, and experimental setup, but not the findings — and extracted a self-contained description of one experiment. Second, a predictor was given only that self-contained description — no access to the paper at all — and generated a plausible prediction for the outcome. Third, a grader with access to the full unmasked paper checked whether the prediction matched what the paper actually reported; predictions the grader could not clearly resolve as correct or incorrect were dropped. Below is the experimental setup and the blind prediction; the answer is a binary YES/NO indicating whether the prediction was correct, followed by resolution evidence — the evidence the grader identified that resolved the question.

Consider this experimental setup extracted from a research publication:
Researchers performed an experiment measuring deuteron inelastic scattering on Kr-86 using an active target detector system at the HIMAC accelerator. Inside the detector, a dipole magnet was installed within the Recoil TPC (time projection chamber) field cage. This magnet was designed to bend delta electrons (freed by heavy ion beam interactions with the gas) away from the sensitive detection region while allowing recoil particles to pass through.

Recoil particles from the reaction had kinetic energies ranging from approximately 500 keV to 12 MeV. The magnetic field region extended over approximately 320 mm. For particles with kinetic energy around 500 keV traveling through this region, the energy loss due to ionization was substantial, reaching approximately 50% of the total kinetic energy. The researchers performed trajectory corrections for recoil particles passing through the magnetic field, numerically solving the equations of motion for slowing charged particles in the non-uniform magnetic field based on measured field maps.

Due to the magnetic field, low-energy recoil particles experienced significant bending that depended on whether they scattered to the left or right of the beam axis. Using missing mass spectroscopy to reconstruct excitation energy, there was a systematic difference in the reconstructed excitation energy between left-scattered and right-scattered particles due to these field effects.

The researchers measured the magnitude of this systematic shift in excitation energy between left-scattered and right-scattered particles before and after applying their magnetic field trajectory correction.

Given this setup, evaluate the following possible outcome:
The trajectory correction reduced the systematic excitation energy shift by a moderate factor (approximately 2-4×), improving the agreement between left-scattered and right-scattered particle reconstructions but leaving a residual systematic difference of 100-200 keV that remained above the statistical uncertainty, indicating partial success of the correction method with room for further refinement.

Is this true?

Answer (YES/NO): NO